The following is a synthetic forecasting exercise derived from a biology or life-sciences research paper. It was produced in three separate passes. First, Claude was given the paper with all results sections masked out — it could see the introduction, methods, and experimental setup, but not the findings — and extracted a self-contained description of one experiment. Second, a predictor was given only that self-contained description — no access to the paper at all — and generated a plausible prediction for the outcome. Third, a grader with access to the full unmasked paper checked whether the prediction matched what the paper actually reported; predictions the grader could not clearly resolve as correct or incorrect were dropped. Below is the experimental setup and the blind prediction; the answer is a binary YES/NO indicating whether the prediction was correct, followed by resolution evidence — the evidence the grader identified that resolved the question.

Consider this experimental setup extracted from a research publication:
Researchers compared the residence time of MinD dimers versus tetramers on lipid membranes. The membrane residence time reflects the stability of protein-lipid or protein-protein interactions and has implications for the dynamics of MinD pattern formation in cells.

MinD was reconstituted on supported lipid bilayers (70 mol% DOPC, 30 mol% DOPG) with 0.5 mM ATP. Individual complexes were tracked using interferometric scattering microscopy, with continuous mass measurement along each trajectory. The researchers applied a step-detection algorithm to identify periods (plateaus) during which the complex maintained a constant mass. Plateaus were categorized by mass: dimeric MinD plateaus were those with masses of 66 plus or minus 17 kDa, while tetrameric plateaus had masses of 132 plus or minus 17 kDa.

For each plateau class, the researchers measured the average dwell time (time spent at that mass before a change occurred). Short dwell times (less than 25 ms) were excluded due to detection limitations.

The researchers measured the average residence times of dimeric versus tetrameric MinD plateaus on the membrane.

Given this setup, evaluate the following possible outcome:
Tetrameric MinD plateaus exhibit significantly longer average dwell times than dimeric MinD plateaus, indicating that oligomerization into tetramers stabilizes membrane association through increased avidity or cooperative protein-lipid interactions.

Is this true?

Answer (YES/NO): YES